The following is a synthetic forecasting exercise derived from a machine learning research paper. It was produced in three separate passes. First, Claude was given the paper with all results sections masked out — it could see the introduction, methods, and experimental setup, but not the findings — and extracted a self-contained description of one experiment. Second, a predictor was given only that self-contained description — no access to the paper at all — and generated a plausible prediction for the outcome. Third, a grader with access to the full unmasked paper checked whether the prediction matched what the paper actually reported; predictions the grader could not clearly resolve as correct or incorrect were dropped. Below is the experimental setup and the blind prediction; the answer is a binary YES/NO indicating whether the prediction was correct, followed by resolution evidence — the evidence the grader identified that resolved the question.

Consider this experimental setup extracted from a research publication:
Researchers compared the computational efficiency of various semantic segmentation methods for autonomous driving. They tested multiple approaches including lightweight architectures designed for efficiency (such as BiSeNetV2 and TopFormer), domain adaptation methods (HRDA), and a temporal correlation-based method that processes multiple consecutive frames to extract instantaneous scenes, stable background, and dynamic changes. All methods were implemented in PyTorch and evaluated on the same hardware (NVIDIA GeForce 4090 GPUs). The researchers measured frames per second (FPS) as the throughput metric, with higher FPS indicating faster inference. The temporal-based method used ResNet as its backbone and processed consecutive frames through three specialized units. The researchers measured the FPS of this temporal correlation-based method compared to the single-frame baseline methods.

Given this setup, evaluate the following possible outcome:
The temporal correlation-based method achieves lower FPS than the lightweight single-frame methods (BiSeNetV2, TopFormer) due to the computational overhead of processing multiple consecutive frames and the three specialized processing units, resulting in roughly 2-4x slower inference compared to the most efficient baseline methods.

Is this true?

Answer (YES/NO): NO